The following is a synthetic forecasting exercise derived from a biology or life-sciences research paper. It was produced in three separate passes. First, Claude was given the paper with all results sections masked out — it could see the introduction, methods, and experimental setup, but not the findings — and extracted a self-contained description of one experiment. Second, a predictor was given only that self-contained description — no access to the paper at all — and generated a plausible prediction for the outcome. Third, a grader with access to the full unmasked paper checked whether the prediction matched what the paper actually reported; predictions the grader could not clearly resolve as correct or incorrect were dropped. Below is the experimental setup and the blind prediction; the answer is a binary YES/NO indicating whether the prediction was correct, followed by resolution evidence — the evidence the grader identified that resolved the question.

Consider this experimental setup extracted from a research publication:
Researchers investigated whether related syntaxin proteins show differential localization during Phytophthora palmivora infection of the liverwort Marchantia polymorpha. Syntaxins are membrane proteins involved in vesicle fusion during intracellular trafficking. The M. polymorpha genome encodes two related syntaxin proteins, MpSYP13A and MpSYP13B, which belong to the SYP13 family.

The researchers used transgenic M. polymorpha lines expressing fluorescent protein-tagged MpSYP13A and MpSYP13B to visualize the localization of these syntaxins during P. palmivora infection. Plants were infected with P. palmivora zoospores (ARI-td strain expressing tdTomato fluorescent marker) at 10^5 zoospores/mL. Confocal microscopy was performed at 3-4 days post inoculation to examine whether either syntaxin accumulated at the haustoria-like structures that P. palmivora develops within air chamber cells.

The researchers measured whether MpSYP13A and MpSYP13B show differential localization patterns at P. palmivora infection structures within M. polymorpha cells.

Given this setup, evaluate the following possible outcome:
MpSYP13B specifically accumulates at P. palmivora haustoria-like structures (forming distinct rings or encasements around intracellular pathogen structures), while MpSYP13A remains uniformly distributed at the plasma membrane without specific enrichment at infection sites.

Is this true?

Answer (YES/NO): YES